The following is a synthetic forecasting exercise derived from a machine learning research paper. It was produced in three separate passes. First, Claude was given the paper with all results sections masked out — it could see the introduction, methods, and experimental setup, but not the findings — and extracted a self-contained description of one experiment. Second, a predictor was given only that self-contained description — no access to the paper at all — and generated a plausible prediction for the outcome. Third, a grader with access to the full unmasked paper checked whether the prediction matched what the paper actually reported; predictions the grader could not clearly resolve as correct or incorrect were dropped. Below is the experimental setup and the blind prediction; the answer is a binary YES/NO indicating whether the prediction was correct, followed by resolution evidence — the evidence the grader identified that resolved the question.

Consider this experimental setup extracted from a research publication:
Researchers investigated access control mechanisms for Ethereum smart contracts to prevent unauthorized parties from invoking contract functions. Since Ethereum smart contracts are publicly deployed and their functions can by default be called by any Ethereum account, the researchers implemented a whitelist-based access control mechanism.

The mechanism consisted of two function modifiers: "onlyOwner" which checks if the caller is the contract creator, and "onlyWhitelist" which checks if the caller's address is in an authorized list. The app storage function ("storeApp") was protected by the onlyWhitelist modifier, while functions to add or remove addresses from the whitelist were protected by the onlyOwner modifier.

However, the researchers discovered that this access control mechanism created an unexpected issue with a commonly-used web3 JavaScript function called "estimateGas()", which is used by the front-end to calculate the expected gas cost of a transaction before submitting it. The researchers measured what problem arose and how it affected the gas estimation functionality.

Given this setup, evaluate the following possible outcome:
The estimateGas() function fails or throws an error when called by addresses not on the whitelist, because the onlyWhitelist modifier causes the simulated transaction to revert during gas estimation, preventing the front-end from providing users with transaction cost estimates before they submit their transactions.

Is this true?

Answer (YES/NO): YES